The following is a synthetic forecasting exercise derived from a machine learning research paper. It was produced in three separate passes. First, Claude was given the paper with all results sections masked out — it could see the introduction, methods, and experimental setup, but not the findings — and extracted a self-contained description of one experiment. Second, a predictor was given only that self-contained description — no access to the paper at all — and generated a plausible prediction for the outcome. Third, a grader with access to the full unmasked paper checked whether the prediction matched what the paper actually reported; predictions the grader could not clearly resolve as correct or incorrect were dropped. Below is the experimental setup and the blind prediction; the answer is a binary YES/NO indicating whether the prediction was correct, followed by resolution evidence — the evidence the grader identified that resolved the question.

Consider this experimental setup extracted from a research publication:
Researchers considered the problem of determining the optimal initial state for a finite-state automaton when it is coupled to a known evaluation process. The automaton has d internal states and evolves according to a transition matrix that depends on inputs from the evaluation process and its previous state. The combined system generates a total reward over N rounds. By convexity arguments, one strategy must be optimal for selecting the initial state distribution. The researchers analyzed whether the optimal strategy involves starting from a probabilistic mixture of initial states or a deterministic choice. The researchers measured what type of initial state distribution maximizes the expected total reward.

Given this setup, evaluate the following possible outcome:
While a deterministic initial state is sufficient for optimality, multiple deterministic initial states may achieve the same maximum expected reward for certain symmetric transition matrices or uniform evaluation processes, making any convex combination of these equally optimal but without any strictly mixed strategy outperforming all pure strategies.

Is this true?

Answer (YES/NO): NO